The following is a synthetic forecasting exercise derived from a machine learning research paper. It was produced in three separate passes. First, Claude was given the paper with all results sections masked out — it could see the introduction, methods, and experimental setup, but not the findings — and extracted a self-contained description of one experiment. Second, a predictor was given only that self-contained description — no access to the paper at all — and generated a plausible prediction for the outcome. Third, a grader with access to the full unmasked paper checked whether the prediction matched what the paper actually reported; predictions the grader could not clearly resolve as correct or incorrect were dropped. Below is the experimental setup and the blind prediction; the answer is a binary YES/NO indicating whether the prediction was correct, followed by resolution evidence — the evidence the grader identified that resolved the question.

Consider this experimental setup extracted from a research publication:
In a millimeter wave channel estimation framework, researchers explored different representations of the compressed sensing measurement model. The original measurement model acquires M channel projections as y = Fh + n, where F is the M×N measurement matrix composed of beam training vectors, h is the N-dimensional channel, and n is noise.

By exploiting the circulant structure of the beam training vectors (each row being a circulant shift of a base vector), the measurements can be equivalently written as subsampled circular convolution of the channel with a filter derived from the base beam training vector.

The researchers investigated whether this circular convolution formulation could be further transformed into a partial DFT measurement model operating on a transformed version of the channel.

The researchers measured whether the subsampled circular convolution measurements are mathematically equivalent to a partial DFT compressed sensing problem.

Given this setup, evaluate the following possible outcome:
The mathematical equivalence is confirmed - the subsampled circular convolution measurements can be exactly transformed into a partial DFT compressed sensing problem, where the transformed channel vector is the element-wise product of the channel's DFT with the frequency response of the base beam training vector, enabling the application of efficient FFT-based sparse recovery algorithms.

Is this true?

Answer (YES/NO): YES